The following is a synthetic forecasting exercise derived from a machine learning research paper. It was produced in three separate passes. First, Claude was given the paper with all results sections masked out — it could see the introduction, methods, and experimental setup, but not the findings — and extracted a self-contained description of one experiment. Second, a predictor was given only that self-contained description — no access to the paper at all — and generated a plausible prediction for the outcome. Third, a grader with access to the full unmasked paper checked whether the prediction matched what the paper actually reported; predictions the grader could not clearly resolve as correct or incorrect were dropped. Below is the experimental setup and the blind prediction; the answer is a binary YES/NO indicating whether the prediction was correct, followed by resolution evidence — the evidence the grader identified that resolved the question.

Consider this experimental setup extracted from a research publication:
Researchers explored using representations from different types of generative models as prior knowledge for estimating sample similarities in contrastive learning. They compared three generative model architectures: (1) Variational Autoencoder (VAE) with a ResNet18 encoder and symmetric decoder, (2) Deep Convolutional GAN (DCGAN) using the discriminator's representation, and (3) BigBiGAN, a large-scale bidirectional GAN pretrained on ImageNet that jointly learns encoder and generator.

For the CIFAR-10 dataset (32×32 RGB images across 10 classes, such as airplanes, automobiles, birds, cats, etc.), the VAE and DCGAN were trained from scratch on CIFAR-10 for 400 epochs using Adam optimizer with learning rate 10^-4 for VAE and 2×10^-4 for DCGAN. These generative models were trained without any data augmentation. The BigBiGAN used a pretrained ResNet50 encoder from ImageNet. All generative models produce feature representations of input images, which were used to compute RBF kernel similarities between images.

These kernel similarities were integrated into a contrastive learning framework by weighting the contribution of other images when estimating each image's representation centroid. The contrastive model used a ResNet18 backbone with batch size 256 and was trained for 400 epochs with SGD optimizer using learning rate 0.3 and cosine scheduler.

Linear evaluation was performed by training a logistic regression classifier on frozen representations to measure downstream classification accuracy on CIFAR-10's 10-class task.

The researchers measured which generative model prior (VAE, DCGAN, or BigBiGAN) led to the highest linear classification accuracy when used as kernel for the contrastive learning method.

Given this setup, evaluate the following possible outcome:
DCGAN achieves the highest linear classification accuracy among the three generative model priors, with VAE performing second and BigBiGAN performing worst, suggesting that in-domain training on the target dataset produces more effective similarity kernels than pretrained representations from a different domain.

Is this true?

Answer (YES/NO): NO